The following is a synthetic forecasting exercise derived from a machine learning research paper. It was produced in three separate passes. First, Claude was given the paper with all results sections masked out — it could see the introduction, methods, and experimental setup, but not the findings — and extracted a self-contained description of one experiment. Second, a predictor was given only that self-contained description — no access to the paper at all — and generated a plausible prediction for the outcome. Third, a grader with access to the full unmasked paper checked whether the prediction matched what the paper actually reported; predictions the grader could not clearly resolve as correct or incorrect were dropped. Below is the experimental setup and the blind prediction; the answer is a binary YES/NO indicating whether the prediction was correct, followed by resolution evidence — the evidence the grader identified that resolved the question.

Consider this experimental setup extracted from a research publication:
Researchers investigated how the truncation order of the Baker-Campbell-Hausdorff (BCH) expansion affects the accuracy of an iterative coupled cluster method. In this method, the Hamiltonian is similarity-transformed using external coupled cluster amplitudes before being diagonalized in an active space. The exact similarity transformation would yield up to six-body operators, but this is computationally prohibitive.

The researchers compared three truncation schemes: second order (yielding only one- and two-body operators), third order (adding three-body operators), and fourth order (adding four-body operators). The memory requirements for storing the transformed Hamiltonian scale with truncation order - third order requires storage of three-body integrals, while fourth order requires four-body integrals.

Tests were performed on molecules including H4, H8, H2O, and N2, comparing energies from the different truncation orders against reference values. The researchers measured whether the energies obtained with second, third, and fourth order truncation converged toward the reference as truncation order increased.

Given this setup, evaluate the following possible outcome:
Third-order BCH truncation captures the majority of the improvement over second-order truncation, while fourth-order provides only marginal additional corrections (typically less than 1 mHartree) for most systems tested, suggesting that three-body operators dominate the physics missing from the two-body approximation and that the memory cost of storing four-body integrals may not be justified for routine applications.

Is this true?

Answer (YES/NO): YES